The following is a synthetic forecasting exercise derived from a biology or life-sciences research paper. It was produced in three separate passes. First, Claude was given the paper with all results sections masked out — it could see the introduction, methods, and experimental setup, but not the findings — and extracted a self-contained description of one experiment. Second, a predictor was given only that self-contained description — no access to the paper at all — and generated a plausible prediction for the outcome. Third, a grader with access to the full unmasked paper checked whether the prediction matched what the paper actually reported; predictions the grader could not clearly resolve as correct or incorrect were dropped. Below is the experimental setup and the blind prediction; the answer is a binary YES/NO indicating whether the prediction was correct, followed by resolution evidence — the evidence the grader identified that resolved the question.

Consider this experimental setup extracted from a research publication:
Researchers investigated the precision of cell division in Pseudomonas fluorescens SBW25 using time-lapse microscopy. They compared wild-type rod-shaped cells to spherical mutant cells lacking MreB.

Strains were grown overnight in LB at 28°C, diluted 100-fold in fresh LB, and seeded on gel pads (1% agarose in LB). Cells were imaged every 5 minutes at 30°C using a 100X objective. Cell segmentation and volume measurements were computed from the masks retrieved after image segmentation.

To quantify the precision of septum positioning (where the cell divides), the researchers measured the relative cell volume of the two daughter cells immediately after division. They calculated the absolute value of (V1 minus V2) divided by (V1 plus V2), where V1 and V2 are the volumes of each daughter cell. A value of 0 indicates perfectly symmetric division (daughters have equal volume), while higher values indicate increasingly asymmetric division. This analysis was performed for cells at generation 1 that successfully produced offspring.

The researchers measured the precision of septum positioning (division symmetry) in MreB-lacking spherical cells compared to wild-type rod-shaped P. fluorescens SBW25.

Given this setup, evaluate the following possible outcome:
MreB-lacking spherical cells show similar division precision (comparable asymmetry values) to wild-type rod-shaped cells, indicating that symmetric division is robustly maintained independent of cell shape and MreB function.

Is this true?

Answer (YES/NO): NO